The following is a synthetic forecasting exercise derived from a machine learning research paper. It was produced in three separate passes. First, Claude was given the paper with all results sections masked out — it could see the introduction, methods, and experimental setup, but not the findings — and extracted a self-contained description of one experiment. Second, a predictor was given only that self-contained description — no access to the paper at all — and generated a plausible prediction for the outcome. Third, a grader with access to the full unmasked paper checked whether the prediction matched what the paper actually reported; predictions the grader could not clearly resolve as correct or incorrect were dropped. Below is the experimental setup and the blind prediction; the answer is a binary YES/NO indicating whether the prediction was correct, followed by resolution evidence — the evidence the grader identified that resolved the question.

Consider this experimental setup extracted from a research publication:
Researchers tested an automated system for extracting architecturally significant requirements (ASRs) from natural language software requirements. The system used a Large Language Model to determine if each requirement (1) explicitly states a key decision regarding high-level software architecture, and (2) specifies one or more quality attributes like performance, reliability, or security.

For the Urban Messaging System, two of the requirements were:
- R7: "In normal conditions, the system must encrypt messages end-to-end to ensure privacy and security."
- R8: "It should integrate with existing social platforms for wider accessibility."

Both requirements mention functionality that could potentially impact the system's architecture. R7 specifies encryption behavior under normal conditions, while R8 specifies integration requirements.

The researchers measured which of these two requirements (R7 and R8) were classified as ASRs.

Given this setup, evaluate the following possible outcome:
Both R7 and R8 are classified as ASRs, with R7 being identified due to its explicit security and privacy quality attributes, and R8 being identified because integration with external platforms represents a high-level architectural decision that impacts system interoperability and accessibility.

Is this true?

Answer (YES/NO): NO